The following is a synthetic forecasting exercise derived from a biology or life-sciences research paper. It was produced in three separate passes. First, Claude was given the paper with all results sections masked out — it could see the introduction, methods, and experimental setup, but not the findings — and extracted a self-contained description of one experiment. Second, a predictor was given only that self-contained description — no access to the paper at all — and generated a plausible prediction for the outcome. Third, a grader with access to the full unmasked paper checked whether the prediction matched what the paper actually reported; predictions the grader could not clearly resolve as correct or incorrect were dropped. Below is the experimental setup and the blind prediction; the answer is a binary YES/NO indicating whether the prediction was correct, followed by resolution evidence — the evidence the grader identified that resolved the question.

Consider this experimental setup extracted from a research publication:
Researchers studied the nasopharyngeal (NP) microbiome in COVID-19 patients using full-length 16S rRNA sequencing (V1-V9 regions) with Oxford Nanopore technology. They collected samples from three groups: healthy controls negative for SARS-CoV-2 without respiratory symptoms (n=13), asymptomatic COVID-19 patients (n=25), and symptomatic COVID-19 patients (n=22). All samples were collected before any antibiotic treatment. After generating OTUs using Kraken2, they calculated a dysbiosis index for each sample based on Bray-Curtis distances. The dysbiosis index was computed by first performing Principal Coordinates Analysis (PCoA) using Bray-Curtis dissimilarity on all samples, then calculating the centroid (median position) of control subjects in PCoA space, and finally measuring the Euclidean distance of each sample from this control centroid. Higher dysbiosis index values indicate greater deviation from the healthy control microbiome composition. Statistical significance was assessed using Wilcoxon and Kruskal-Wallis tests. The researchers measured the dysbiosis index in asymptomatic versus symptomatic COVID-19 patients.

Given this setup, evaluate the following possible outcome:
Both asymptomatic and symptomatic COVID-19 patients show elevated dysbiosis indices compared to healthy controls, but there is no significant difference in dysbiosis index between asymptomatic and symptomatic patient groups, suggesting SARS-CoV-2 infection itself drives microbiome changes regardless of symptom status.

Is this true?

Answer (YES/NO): NO